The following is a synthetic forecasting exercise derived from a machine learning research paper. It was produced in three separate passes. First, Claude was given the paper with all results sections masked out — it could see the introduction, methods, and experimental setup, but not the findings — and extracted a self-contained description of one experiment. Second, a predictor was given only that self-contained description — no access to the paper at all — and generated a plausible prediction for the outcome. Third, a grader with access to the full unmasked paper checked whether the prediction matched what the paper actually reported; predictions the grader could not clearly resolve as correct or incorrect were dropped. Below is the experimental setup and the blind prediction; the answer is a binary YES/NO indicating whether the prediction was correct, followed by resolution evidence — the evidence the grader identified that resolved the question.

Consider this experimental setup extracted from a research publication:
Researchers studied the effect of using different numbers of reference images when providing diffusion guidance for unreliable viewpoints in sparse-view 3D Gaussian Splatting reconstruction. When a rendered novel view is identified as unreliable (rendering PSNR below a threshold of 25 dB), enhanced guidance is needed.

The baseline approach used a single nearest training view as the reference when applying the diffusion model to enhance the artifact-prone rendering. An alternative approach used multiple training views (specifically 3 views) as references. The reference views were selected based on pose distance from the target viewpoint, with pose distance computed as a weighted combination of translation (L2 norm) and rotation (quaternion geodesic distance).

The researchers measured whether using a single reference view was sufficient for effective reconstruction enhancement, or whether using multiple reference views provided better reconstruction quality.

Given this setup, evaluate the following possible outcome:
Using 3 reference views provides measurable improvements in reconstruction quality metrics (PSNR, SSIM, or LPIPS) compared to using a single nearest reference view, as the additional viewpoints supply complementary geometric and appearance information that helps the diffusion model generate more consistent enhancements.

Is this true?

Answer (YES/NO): YES